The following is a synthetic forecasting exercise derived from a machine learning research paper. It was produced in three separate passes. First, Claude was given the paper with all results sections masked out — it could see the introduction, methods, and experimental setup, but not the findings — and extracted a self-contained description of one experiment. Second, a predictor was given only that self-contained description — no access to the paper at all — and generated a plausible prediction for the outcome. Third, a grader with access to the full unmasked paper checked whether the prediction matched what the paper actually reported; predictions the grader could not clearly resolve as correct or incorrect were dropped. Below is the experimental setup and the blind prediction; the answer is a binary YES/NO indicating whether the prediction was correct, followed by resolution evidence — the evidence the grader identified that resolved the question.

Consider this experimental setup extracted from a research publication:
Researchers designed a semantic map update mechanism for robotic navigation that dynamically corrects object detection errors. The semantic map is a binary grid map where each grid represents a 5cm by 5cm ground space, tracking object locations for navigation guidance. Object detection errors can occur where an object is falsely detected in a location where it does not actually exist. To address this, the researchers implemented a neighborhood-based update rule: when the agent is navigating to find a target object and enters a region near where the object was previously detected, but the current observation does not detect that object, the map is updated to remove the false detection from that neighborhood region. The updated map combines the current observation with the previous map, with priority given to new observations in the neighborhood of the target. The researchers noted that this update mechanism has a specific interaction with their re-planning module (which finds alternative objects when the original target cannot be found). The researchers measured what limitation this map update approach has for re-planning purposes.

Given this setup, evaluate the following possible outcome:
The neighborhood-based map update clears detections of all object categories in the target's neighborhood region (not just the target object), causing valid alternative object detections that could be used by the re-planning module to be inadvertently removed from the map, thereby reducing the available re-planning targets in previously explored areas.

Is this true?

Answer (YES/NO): NO